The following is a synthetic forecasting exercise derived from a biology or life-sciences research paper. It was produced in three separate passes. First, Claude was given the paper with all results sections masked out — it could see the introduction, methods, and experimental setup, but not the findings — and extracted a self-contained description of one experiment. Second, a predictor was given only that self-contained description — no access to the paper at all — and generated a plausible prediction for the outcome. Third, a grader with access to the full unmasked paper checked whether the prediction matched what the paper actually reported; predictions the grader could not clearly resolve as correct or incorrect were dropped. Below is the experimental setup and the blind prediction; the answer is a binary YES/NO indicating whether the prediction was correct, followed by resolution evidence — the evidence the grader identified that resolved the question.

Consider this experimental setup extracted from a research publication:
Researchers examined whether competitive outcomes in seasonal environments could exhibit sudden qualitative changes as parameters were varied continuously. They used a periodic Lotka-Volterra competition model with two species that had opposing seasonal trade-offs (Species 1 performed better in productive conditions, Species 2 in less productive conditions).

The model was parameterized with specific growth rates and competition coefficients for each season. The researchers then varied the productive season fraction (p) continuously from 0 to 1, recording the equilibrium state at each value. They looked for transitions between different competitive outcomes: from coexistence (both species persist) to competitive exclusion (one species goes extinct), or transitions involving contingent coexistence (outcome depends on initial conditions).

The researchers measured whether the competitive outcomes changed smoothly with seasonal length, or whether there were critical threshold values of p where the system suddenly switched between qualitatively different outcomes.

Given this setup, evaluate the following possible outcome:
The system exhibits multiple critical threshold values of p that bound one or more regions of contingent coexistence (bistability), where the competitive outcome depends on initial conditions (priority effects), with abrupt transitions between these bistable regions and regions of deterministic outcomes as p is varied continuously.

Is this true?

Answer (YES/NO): YES